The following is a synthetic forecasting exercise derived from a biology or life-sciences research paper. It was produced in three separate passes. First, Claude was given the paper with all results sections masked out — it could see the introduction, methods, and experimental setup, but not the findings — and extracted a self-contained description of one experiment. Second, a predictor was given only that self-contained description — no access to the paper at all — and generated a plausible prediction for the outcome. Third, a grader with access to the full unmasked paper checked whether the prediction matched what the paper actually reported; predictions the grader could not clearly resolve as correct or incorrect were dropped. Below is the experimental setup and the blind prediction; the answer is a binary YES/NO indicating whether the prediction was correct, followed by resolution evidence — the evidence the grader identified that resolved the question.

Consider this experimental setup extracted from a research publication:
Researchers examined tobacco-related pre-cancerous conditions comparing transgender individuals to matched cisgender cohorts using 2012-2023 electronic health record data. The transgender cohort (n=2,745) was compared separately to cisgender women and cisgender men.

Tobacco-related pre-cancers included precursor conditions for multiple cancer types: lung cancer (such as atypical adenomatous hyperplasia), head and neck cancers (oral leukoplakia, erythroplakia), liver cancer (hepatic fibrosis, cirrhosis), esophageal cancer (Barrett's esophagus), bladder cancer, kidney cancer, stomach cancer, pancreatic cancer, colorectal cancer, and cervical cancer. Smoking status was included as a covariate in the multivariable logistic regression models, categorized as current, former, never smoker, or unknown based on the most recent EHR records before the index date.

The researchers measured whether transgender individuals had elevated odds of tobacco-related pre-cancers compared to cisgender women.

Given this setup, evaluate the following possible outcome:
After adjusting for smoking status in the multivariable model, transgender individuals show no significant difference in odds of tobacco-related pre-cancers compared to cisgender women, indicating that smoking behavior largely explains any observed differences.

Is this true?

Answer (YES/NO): NO